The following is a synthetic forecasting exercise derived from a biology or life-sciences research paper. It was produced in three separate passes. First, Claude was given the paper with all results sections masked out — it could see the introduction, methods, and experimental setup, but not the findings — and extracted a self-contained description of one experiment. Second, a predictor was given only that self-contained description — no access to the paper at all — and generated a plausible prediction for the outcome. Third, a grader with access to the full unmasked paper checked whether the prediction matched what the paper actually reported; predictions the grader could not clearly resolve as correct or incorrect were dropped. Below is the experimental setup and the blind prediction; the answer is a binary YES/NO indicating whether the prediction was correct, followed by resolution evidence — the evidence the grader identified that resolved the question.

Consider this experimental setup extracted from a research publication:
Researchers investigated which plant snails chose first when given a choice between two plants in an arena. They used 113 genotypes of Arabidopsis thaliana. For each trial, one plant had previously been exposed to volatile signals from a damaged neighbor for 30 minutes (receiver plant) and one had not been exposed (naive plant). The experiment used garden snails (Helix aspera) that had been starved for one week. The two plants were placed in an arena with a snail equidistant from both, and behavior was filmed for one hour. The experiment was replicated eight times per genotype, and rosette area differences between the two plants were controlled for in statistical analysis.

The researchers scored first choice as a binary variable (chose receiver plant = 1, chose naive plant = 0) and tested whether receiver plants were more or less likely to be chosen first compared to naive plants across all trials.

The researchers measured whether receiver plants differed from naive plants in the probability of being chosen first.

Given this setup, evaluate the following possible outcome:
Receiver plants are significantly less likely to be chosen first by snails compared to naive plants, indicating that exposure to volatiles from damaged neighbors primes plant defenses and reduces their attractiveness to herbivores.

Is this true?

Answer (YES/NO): NO